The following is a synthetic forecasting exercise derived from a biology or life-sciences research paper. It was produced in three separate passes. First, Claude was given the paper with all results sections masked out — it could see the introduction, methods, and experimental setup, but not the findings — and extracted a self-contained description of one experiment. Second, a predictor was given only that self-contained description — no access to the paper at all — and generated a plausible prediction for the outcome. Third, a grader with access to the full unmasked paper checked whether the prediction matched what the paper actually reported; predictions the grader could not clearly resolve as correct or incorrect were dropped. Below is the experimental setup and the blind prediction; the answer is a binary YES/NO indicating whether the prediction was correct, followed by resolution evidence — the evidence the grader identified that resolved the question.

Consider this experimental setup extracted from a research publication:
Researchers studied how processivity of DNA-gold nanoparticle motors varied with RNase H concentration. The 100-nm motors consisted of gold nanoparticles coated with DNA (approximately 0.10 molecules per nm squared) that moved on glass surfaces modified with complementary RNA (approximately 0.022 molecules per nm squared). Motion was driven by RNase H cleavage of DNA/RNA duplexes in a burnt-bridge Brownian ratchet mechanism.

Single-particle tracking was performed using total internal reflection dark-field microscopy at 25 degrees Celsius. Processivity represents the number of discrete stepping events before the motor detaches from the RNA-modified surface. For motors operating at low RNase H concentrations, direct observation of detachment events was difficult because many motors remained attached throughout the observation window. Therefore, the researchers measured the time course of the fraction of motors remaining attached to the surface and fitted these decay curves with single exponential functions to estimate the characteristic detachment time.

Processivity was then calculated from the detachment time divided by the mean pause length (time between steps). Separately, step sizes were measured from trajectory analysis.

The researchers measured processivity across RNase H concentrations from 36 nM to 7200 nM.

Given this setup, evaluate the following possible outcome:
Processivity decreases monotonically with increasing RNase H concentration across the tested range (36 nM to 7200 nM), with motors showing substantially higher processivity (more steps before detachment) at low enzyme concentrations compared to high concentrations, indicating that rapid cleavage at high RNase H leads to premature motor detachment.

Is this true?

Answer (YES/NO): NO